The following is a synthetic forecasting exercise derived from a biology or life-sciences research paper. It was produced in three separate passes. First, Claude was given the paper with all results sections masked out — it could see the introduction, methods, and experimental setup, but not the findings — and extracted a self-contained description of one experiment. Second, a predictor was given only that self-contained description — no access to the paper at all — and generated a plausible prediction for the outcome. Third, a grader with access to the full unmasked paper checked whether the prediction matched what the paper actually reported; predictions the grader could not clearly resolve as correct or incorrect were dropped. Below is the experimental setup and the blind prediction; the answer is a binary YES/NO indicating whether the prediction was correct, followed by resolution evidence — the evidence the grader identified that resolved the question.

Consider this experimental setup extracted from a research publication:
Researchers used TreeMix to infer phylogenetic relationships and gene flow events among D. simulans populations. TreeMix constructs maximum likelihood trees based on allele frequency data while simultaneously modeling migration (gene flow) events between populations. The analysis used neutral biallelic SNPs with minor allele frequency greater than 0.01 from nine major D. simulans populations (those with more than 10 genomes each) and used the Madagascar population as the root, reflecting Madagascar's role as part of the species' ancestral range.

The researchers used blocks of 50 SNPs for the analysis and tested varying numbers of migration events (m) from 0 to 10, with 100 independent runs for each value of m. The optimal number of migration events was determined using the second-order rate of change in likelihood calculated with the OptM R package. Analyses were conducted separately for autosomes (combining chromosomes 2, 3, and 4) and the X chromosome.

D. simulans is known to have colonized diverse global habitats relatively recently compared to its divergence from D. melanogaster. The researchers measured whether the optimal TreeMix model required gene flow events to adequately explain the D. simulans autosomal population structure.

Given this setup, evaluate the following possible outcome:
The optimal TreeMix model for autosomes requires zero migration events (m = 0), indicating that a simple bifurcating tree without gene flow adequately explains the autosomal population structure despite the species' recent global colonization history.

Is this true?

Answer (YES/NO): NO